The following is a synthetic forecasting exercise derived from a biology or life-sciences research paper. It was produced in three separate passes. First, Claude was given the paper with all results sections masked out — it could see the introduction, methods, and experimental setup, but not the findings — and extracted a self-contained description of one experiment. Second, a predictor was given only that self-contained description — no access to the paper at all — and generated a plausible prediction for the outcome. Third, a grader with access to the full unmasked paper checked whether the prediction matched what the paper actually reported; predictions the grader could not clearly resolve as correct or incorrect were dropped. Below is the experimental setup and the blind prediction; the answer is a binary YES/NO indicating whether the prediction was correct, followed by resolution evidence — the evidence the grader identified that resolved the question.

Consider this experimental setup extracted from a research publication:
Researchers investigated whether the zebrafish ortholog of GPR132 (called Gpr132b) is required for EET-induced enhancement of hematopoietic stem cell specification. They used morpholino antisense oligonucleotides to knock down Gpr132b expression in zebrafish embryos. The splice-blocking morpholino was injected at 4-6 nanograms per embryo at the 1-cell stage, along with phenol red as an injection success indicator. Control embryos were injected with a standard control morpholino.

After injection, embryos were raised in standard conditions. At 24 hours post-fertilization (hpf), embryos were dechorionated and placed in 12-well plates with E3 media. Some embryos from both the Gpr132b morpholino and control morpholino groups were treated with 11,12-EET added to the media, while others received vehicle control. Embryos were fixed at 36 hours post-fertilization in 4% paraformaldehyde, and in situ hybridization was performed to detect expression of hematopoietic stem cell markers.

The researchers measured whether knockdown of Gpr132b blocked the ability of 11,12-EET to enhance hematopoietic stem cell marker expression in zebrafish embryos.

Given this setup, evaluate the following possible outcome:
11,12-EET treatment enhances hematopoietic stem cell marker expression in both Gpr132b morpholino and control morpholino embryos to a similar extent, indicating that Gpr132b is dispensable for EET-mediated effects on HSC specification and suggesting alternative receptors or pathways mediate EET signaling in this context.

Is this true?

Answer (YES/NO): NO